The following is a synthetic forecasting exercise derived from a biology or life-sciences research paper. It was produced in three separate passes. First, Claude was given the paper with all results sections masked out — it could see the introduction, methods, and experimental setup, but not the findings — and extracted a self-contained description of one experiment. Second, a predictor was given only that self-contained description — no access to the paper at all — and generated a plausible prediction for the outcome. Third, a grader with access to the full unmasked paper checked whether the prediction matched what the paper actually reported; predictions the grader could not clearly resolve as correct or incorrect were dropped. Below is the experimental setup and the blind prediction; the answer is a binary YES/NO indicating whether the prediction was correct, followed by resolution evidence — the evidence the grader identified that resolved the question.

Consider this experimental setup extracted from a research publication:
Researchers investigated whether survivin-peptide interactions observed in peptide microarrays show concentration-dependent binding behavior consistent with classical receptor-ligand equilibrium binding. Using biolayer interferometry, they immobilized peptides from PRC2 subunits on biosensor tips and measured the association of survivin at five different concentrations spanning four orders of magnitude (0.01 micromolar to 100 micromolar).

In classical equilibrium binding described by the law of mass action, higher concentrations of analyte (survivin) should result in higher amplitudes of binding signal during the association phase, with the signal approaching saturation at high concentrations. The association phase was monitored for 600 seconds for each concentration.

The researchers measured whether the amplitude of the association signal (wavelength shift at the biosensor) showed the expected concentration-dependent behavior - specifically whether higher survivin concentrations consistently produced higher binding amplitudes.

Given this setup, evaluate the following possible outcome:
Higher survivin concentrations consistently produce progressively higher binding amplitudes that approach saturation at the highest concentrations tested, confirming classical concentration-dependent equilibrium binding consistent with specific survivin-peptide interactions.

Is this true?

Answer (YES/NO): NO